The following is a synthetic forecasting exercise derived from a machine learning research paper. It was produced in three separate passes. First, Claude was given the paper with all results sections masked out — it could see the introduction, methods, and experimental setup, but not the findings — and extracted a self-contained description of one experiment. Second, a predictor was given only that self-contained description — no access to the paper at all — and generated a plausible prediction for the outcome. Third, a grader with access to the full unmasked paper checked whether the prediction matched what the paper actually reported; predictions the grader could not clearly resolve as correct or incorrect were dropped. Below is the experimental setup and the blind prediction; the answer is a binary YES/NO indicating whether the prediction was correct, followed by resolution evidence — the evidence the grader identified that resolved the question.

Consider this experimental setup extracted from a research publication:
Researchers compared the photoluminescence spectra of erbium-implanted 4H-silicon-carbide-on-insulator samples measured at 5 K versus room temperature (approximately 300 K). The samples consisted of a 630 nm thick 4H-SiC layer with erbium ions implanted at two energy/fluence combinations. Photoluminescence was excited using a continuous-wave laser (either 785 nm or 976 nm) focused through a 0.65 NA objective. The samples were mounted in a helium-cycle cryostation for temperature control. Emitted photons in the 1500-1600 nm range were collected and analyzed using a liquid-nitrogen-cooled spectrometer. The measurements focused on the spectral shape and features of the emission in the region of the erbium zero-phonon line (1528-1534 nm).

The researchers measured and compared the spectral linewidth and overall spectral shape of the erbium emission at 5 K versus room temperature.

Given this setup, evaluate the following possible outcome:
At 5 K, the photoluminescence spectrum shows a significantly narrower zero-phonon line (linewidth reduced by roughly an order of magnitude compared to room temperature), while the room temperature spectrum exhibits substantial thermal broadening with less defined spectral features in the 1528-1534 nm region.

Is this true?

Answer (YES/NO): NO